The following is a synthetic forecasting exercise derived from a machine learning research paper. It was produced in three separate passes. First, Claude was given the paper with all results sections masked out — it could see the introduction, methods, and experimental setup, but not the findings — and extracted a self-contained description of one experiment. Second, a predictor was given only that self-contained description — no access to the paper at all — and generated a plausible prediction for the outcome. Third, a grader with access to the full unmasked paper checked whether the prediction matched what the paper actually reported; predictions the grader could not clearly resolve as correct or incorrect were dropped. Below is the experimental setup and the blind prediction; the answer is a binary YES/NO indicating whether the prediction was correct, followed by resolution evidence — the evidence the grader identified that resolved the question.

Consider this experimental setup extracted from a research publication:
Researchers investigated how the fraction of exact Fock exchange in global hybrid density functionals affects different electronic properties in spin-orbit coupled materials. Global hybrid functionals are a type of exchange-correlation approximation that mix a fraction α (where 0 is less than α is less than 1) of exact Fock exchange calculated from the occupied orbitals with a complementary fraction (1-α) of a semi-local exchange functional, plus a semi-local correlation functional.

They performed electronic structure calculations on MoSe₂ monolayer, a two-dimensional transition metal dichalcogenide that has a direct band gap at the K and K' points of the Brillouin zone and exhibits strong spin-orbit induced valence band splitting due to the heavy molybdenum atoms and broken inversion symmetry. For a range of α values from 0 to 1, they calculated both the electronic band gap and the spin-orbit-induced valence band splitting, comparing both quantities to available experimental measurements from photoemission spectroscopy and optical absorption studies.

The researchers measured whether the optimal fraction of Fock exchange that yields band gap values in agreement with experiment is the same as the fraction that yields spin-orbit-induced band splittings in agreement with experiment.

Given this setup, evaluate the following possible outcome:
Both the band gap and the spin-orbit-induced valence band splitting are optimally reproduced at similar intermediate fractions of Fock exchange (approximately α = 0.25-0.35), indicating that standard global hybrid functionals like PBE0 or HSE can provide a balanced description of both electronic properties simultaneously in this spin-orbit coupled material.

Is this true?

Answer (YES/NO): NO